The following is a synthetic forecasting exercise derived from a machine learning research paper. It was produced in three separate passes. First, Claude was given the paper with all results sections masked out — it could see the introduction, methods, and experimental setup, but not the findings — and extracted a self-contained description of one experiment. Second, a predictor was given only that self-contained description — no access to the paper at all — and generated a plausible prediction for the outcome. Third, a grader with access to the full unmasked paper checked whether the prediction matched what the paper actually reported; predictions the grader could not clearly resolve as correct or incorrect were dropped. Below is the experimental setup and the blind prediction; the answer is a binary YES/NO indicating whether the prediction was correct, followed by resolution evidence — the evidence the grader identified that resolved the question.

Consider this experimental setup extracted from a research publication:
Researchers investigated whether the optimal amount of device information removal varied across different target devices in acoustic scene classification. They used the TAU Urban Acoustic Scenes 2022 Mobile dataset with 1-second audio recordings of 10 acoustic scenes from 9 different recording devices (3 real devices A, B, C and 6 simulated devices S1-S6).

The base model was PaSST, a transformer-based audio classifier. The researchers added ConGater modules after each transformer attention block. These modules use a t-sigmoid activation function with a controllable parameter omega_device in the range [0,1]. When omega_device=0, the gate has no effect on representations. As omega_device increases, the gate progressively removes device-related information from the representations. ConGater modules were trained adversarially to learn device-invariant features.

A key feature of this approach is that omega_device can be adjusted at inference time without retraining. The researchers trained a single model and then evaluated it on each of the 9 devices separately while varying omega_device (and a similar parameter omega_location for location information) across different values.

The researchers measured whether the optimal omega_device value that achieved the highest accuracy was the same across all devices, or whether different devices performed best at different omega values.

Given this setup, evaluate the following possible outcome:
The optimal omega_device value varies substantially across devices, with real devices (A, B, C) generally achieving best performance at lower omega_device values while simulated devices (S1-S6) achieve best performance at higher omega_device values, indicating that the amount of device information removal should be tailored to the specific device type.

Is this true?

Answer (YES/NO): NO